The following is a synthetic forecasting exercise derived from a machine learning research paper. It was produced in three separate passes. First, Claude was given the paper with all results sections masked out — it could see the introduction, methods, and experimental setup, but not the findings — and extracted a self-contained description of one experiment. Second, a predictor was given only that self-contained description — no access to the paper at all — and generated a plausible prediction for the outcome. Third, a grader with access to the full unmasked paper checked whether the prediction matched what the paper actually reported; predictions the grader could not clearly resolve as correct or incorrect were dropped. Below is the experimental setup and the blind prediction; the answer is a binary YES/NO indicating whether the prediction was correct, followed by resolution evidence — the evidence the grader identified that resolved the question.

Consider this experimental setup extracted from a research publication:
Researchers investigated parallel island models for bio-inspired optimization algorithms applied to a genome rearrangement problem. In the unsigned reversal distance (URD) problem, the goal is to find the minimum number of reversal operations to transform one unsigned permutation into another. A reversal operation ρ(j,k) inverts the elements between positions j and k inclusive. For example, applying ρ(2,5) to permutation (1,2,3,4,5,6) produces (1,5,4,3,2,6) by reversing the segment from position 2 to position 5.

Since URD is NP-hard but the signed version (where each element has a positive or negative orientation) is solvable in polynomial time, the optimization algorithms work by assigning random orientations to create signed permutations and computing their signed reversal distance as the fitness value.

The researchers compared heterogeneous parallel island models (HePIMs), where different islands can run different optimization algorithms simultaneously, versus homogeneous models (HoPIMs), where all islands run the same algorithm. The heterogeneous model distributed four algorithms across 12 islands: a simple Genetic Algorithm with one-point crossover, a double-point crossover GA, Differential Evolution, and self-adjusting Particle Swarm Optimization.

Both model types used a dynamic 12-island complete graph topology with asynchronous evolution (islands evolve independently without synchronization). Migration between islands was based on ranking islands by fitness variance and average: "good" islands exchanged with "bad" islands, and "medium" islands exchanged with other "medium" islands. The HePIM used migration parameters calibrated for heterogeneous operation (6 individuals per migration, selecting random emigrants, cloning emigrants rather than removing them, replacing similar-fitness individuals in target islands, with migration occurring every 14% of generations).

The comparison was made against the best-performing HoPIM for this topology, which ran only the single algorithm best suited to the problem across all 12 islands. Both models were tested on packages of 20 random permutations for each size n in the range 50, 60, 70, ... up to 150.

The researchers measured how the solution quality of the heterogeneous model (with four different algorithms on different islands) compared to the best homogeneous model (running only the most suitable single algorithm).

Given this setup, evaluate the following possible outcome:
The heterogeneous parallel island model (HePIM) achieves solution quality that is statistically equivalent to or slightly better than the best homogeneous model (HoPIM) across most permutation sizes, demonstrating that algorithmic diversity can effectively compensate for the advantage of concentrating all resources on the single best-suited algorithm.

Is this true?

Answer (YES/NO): NO